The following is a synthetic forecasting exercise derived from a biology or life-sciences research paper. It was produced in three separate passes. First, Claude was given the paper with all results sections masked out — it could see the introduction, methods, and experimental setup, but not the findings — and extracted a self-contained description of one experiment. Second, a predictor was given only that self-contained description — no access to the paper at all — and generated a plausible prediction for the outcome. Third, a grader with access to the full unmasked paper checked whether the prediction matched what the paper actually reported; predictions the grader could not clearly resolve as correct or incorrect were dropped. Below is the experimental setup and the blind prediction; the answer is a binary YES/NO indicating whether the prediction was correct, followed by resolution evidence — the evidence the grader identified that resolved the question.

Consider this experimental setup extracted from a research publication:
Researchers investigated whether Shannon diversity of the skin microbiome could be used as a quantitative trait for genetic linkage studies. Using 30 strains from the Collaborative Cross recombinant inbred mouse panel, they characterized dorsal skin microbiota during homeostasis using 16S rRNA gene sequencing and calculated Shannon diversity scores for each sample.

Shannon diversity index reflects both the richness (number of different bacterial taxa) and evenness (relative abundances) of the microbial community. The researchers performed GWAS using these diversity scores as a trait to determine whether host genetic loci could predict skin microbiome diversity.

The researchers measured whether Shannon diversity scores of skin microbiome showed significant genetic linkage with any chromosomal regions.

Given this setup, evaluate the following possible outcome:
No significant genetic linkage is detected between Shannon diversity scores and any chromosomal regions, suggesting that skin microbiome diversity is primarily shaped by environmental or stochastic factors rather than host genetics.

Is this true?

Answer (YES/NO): NO